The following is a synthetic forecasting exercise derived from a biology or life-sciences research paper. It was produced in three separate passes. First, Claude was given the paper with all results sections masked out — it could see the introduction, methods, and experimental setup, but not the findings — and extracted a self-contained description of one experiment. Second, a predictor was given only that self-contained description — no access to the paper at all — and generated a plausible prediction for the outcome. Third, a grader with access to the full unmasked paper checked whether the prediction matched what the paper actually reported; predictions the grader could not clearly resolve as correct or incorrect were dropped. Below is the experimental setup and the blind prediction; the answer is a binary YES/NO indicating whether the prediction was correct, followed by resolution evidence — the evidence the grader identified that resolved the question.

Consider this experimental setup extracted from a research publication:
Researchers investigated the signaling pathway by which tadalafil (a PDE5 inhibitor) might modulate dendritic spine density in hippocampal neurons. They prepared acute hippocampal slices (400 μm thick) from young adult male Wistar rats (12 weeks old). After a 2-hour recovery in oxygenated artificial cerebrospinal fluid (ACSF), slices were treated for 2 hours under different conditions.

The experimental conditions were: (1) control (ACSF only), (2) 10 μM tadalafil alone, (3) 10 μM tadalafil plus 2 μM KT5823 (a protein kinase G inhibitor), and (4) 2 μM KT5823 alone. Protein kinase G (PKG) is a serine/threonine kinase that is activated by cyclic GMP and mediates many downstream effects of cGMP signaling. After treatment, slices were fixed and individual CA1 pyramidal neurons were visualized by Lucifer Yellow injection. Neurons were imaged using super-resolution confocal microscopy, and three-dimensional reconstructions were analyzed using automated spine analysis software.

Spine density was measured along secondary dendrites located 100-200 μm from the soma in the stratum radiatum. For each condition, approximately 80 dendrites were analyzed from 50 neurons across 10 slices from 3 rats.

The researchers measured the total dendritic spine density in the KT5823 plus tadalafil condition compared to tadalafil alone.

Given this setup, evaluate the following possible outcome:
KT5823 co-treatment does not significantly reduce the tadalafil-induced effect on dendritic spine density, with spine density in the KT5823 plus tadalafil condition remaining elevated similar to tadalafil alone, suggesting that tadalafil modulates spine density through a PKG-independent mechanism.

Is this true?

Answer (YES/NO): NO